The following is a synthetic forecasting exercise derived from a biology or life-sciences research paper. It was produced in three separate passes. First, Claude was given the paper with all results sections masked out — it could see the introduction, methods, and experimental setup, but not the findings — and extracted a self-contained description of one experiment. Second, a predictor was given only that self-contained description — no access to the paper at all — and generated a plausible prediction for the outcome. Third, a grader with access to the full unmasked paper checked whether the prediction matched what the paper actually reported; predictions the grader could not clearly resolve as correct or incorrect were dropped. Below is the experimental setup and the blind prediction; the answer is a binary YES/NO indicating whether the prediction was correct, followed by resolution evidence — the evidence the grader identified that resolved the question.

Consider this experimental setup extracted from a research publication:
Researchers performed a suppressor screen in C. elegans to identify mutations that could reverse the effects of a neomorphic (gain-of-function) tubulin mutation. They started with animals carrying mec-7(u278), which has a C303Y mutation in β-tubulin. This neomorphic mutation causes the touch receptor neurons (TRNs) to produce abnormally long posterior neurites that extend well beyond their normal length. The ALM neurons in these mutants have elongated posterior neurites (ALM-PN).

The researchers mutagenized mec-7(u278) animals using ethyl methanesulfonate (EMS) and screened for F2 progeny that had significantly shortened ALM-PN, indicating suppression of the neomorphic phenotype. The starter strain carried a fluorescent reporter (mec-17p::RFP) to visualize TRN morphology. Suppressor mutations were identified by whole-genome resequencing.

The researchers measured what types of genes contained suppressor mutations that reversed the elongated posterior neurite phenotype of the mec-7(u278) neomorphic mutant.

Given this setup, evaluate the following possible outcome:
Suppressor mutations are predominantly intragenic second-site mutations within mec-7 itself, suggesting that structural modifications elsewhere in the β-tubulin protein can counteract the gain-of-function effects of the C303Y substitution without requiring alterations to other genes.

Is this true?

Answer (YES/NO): NO